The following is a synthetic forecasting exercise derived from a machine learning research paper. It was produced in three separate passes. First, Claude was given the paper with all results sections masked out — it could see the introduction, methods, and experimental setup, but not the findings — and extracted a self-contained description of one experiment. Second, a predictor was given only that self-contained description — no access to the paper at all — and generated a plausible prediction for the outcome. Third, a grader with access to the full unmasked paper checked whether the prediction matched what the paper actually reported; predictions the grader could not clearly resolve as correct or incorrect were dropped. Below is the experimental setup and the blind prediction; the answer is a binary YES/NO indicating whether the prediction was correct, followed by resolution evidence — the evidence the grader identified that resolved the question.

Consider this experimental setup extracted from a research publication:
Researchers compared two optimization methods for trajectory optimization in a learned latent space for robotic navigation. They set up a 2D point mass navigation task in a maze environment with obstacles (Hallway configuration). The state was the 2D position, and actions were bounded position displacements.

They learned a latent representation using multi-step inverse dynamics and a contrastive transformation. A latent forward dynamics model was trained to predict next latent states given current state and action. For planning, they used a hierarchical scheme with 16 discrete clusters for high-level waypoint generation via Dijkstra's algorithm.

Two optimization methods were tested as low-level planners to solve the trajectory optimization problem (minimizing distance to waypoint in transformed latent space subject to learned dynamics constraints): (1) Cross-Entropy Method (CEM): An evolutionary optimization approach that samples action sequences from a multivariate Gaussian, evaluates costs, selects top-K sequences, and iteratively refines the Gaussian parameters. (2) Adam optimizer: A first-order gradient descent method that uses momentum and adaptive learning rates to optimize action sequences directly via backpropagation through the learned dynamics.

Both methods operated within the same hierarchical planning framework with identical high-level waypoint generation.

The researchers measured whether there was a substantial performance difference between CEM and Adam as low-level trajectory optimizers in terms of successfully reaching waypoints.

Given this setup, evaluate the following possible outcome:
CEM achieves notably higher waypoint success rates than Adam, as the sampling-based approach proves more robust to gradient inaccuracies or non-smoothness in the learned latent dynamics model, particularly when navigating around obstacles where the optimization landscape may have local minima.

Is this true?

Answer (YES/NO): NO